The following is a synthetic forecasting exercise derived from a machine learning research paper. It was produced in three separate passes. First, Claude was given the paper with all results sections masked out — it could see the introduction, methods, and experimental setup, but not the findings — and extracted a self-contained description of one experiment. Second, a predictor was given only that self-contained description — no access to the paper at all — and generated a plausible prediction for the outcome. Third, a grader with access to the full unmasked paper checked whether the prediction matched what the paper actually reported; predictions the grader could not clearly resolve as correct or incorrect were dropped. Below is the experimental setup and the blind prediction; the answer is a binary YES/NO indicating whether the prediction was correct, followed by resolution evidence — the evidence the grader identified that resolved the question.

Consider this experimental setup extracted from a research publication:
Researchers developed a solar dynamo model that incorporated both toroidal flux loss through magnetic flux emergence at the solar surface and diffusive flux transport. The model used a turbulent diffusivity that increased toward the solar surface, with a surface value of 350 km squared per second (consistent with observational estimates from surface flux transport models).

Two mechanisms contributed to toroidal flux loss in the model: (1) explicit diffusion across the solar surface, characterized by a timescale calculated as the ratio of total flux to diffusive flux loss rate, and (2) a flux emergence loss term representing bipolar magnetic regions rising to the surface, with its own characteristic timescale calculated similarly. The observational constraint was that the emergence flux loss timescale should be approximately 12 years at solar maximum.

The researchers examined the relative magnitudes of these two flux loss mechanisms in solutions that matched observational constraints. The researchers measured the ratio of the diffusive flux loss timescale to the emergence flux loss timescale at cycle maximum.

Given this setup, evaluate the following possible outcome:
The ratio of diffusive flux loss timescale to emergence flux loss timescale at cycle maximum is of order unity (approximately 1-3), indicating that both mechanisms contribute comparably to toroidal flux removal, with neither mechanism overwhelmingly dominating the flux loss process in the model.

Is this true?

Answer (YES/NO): NO